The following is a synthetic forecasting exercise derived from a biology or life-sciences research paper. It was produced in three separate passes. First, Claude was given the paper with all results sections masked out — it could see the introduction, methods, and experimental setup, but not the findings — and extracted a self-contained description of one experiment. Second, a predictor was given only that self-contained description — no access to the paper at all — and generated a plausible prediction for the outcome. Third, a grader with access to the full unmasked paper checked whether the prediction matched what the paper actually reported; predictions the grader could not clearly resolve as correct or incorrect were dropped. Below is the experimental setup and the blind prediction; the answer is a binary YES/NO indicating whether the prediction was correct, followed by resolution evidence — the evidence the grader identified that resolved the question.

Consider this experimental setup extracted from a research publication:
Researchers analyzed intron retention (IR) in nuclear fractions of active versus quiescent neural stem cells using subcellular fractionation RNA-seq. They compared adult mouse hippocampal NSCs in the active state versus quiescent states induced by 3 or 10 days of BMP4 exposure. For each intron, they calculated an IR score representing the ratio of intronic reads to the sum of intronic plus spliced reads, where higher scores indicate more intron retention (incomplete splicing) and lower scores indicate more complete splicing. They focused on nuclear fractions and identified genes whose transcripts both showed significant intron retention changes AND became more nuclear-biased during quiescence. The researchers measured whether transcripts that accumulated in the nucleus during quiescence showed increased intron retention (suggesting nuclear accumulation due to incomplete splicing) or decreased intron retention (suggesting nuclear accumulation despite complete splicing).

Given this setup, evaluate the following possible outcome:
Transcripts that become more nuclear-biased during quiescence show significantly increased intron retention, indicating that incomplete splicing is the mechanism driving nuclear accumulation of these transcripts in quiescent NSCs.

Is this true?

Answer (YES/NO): NO